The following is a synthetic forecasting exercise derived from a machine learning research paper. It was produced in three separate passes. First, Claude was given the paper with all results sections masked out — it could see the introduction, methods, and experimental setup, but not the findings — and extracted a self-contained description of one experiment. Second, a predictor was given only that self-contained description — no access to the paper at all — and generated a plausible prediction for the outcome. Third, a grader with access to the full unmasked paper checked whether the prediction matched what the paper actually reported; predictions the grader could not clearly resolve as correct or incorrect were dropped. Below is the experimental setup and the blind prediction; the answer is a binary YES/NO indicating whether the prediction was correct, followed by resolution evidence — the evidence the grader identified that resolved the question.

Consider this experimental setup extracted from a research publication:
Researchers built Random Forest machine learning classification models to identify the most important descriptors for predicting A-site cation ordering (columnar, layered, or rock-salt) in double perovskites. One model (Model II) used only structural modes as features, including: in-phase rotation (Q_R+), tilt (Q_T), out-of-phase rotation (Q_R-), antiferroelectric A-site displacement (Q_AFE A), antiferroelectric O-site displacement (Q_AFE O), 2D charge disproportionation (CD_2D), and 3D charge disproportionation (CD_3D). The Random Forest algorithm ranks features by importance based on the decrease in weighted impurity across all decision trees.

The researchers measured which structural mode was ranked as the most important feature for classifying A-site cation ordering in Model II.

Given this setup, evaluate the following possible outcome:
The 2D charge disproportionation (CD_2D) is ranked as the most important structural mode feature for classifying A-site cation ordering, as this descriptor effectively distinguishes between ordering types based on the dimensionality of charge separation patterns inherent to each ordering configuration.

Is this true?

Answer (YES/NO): NO